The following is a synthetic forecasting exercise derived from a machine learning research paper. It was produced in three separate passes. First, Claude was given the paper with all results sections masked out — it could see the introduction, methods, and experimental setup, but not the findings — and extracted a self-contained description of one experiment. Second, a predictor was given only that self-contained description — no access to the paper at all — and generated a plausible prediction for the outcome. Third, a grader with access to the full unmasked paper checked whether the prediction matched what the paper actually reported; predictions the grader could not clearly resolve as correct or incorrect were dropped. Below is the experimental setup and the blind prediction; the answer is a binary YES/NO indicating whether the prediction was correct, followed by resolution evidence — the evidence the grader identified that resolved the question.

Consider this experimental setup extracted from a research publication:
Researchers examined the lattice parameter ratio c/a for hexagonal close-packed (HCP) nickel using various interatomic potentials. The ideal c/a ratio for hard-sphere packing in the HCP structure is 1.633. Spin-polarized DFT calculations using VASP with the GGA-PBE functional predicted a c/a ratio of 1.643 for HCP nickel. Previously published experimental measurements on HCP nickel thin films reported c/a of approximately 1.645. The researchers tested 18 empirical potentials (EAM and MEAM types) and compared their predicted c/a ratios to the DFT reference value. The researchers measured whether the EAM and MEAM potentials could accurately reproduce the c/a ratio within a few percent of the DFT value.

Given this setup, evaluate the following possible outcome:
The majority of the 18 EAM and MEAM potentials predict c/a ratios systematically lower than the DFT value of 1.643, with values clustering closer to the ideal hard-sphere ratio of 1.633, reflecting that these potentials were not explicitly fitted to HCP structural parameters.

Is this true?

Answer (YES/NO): NO